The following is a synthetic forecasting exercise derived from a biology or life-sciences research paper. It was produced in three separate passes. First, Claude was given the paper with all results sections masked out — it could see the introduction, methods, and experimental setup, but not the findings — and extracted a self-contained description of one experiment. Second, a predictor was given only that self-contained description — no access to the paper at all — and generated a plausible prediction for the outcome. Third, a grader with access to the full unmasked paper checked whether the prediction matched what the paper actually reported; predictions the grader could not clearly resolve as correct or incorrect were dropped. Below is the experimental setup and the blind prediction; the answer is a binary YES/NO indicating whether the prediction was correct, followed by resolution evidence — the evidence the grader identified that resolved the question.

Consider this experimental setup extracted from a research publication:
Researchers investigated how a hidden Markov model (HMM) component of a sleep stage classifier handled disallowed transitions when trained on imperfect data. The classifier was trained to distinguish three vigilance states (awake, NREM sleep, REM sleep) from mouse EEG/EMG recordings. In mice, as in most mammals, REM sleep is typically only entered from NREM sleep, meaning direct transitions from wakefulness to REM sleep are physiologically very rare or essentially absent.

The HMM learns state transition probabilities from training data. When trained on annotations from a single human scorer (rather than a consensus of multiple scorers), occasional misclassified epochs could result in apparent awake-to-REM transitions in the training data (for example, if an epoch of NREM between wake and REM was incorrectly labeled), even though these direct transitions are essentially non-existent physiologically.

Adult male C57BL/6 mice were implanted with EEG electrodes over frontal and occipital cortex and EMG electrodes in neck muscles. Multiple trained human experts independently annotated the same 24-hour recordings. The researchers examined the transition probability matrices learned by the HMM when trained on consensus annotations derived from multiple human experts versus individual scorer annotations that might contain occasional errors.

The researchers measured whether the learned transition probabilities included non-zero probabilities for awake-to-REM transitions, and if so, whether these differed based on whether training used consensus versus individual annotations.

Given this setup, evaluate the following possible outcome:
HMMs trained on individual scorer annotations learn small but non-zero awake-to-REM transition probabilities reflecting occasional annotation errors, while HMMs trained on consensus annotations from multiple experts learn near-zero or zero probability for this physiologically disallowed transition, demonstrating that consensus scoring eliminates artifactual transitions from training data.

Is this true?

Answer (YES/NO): YES